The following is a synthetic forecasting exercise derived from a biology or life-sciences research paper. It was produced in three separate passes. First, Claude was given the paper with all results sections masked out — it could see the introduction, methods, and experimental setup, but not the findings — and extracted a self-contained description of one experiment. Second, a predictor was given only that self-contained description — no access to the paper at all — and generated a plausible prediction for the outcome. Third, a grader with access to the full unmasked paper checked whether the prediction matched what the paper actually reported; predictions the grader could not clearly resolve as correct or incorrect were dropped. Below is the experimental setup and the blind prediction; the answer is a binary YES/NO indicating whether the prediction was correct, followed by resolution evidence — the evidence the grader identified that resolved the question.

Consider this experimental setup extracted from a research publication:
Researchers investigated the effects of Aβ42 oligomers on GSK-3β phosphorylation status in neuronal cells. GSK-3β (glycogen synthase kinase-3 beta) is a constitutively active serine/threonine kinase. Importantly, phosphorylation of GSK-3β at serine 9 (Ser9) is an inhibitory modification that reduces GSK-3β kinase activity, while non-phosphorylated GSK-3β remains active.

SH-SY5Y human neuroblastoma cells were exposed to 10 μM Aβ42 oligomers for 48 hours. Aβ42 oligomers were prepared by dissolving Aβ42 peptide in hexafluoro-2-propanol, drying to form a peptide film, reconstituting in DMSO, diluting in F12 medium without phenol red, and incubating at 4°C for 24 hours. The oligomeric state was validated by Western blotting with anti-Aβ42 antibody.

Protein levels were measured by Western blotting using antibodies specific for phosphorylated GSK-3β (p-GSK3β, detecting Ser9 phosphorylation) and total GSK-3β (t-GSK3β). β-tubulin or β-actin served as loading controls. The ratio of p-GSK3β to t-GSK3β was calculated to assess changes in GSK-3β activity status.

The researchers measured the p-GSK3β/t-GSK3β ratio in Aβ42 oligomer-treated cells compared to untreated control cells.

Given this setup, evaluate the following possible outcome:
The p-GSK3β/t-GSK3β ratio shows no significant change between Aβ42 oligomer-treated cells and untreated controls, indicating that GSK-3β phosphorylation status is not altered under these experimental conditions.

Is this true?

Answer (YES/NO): NO